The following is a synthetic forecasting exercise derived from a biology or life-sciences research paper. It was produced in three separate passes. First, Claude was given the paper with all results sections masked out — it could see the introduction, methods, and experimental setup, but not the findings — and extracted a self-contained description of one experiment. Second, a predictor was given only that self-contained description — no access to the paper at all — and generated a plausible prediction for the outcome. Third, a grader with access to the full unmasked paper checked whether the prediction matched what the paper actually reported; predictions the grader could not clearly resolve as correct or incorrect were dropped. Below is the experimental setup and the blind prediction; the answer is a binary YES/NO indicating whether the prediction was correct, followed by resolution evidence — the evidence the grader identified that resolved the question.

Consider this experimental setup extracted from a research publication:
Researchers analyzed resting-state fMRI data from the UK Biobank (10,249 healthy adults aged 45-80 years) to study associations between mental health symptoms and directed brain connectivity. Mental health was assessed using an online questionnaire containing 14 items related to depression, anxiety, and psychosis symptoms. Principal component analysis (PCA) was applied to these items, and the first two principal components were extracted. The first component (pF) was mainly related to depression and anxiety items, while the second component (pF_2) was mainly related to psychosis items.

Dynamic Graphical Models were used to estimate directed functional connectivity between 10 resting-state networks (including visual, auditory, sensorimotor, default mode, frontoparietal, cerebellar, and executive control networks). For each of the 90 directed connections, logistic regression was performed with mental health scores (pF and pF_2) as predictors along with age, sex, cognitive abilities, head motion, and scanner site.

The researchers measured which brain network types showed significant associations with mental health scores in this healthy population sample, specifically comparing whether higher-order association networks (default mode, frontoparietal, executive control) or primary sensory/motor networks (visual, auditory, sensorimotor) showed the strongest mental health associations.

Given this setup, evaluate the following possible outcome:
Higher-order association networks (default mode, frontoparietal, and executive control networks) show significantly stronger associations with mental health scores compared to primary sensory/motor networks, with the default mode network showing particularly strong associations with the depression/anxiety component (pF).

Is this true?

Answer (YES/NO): NO